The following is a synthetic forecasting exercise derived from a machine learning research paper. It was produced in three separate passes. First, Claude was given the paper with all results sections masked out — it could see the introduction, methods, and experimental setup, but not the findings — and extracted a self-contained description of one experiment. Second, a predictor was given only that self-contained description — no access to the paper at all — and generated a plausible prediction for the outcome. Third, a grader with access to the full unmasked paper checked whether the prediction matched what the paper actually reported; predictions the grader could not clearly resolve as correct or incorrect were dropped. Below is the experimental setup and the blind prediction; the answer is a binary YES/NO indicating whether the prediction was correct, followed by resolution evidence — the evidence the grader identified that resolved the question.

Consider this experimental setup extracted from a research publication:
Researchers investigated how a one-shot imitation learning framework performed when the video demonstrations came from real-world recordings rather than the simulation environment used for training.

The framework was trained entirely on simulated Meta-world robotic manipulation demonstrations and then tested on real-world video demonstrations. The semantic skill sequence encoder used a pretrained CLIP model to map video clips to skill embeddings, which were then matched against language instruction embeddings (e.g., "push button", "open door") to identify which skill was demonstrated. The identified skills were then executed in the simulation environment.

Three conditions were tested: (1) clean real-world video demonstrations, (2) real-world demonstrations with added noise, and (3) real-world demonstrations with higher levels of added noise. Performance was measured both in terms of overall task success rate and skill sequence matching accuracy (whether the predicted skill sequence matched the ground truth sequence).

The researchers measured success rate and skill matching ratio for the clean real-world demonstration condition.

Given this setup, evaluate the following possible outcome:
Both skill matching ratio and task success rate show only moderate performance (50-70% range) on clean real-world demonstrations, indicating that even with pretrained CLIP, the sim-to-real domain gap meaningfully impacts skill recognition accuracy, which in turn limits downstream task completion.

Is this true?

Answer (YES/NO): NO